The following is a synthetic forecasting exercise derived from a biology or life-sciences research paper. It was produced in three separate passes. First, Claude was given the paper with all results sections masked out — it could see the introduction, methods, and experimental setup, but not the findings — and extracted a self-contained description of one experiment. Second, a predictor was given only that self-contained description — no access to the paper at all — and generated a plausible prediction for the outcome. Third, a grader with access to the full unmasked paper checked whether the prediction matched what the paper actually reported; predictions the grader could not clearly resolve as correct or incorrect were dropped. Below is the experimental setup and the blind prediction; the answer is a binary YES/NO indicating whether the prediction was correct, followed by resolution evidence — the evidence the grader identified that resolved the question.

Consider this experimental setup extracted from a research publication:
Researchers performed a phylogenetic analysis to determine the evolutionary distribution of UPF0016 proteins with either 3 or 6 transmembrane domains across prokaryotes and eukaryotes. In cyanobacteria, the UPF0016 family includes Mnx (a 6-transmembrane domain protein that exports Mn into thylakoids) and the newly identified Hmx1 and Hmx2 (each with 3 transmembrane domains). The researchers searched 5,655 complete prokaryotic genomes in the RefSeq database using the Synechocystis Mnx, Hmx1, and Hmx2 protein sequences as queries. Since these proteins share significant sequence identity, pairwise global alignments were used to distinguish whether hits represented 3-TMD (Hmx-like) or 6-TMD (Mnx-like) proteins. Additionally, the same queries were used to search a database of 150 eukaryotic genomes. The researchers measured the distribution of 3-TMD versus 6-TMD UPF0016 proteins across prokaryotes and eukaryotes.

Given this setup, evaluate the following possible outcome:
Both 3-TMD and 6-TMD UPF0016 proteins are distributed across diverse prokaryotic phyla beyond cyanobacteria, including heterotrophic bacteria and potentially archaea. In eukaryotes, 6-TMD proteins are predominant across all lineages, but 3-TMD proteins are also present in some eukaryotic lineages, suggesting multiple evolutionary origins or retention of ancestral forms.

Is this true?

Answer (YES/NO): NO